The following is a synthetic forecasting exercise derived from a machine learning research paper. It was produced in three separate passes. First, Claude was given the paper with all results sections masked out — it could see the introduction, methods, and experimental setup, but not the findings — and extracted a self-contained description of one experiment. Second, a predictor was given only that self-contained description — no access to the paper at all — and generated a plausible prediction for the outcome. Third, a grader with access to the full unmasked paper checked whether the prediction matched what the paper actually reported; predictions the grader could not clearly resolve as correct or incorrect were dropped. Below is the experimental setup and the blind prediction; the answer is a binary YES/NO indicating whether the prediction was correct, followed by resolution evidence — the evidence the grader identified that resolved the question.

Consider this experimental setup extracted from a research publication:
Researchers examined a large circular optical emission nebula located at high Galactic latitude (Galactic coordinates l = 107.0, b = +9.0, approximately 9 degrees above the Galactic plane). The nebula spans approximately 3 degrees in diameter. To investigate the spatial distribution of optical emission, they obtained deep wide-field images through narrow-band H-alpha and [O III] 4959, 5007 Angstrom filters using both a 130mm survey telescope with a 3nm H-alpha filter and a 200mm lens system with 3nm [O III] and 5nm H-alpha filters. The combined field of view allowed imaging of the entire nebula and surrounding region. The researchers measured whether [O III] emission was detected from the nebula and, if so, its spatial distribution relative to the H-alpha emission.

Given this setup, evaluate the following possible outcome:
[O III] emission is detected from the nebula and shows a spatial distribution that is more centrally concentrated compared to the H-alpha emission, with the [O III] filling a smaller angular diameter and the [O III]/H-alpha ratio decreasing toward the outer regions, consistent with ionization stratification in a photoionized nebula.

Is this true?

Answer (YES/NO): NO